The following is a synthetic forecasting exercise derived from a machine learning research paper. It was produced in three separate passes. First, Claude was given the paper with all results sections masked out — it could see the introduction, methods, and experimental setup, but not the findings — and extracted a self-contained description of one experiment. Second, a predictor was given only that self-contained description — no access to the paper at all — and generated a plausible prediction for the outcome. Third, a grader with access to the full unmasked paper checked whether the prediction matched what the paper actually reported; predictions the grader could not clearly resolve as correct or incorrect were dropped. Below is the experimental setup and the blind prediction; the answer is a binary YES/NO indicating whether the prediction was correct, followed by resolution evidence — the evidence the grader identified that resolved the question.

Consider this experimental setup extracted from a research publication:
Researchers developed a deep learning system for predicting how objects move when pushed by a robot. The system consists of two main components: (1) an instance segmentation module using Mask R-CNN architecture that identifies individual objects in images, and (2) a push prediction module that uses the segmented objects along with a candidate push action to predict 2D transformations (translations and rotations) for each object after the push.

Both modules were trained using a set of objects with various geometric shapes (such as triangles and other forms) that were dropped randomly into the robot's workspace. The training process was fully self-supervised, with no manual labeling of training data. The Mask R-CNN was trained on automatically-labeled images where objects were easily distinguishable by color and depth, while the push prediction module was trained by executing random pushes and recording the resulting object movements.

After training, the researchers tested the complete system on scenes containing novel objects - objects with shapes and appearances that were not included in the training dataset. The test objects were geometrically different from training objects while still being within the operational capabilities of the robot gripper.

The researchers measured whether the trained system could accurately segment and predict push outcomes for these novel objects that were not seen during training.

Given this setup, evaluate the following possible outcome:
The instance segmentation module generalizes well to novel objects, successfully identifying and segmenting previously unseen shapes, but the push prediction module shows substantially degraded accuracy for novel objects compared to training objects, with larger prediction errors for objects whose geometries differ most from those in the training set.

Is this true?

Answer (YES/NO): NO